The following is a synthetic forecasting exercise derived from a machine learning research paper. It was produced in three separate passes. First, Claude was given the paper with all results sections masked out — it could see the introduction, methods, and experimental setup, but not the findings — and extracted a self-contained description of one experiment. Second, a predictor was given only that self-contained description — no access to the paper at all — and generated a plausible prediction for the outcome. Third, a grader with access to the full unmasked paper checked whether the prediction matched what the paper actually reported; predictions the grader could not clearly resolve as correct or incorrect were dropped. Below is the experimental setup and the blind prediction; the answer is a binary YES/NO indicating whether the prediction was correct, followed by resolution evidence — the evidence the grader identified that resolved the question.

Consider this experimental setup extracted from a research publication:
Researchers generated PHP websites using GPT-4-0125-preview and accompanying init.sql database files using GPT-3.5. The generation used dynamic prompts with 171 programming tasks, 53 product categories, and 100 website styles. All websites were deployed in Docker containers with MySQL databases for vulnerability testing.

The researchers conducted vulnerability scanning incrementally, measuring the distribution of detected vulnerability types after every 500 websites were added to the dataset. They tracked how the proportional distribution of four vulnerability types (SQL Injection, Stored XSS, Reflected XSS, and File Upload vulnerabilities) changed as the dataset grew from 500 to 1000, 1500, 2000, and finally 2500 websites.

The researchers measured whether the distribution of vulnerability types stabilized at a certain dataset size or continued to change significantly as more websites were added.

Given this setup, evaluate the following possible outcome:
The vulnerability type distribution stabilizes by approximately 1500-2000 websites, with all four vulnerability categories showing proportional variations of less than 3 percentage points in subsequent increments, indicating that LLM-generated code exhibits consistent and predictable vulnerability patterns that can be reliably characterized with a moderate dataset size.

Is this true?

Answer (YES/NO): NO